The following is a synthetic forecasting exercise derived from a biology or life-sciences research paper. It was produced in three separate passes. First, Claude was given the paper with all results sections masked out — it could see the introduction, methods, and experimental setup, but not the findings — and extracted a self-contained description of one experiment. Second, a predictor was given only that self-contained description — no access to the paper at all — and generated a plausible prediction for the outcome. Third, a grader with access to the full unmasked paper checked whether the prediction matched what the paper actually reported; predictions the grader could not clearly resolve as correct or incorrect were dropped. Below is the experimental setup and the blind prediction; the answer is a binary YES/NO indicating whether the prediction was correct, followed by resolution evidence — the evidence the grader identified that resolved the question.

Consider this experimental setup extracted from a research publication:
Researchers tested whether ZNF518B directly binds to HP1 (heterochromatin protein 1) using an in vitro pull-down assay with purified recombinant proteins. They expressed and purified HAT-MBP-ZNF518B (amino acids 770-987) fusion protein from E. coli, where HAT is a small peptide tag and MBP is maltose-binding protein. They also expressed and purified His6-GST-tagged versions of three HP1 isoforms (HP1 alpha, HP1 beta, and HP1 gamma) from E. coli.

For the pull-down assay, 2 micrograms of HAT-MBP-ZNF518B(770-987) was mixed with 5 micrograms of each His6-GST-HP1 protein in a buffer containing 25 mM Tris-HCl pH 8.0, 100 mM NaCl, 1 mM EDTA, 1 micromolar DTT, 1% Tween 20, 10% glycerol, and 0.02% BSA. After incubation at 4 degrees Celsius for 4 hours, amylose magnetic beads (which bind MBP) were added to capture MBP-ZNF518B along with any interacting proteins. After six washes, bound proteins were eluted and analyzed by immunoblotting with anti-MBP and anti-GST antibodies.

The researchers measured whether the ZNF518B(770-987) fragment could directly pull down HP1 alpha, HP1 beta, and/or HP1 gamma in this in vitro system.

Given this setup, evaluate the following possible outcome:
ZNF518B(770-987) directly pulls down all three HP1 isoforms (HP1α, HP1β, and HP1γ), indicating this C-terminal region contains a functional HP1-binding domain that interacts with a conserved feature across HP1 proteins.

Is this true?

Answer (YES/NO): YES